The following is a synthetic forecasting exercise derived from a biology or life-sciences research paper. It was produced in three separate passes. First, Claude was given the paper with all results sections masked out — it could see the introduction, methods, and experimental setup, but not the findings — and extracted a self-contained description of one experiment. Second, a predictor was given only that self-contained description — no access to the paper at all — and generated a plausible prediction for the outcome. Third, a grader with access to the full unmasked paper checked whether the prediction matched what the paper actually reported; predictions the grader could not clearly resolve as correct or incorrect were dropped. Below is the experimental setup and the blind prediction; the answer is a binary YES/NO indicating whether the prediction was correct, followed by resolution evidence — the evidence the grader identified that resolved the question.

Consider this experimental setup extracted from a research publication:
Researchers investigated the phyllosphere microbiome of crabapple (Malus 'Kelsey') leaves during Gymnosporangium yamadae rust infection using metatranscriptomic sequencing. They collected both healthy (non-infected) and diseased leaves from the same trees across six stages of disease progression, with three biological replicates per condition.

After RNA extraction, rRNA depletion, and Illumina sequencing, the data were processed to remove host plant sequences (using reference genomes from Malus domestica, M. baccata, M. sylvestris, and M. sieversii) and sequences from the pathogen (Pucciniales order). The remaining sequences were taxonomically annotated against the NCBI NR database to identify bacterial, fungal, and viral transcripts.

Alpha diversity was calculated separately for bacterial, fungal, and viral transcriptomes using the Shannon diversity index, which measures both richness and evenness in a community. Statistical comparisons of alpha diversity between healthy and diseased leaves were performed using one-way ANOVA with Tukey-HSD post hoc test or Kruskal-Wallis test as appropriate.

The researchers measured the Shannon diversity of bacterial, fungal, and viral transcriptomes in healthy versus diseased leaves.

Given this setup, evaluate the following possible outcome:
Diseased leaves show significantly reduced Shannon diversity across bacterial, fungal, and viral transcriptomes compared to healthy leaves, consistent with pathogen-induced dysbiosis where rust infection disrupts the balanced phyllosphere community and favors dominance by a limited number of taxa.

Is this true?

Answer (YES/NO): NO